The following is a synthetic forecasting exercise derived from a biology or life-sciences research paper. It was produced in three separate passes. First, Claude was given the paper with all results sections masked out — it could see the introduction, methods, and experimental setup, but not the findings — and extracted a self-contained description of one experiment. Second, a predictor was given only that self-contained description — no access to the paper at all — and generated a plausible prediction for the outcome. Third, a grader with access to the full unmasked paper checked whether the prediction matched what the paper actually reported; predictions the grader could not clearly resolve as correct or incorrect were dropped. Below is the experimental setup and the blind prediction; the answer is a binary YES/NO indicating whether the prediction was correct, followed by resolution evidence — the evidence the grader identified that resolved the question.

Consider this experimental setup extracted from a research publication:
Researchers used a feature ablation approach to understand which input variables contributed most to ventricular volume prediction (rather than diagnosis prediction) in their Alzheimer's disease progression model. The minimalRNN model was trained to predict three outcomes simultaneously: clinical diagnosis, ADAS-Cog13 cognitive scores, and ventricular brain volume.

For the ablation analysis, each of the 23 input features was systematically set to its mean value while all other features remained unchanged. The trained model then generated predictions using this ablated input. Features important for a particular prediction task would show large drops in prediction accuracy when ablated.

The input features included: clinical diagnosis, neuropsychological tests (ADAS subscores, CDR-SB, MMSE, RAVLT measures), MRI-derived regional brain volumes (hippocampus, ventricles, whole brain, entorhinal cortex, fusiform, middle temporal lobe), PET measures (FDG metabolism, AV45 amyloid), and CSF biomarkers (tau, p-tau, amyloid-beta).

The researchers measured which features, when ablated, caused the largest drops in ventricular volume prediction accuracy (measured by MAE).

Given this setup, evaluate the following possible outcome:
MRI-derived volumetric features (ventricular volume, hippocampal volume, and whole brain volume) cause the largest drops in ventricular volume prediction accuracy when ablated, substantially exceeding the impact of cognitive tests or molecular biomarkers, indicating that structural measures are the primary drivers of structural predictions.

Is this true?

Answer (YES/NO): NO